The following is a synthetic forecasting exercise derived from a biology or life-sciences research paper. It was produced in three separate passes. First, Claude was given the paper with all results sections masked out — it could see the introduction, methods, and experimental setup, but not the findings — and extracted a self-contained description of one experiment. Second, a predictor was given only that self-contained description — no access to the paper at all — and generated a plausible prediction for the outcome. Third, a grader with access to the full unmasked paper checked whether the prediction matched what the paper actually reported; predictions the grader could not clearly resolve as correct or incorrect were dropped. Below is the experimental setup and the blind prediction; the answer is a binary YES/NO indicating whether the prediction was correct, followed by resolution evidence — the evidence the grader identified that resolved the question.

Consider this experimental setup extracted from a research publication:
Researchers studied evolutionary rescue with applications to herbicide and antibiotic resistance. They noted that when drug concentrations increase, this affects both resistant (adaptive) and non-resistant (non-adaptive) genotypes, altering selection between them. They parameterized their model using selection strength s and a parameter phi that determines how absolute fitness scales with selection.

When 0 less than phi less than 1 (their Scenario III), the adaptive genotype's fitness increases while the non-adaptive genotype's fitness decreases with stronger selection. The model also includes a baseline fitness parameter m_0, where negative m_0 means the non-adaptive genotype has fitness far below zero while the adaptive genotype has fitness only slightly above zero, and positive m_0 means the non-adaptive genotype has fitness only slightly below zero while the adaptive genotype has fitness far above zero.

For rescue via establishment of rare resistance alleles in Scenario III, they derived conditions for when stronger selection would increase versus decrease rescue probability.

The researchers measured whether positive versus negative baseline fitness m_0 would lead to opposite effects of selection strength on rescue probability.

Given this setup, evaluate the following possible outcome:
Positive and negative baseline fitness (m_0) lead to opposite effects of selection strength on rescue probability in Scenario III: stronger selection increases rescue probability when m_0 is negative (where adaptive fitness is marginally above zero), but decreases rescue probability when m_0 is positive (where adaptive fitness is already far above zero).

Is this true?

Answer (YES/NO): YES